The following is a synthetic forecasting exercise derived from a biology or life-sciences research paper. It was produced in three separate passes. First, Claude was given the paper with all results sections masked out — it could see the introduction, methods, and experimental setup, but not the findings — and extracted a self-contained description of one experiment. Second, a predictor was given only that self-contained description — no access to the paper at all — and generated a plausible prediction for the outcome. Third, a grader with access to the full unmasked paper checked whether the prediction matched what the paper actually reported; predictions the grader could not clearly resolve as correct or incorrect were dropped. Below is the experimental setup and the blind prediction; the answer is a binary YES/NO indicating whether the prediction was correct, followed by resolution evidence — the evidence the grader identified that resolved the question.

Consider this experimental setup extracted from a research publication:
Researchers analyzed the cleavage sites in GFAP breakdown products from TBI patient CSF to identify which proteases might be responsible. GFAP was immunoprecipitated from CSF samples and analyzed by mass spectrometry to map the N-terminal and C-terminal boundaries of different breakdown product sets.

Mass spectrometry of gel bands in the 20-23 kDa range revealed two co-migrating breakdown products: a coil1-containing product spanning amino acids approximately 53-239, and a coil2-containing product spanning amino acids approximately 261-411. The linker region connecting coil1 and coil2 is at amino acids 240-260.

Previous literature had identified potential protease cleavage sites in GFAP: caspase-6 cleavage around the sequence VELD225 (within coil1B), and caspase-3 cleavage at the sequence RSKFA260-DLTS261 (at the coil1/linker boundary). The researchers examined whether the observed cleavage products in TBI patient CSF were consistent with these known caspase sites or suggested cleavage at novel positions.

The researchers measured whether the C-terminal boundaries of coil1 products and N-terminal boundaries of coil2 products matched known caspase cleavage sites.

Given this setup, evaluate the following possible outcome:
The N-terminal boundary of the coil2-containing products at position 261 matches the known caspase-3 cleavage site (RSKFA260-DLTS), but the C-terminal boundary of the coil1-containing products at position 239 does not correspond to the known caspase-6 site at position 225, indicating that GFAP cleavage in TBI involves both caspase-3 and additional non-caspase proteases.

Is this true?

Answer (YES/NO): NO